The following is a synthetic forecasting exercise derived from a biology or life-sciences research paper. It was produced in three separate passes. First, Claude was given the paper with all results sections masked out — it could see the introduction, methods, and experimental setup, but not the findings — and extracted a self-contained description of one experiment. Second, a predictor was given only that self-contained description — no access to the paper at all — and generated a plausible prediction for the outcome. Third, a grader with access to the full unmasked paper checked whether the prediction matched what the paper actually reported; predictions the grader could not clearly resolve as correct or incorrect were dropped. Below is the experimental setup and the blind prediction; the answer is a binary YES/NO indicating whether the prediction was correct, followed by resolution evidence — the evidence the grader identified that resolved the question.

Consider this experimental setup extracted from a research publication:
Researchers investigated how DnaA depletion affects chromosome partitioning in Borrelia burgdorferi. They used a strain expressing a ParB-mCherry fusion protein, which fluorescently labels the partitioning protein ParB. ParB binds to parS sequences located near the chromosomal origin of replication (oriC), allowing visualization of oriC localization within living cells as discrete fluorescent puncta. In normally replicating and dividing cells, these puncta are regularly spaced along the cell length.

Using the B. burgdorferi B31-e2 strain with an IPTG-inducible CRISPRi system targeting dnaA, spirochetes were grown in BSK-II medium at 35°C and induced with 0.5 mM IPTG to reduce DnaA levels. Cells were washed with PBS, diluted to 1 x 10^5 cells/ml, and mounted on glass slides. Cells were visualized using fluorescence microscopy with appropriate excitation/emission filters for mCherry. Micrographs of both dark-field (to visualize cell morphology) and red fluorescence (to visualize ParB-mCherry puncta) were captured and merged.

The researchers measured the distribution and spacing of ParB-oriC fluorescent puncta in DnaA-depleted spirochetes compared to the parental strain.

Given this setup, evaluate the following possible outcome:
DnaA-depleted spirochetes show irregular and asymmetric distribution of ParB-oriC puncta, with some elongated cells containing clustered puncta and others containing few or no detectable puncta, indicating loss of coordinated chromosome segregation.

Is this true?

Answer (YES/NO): YES